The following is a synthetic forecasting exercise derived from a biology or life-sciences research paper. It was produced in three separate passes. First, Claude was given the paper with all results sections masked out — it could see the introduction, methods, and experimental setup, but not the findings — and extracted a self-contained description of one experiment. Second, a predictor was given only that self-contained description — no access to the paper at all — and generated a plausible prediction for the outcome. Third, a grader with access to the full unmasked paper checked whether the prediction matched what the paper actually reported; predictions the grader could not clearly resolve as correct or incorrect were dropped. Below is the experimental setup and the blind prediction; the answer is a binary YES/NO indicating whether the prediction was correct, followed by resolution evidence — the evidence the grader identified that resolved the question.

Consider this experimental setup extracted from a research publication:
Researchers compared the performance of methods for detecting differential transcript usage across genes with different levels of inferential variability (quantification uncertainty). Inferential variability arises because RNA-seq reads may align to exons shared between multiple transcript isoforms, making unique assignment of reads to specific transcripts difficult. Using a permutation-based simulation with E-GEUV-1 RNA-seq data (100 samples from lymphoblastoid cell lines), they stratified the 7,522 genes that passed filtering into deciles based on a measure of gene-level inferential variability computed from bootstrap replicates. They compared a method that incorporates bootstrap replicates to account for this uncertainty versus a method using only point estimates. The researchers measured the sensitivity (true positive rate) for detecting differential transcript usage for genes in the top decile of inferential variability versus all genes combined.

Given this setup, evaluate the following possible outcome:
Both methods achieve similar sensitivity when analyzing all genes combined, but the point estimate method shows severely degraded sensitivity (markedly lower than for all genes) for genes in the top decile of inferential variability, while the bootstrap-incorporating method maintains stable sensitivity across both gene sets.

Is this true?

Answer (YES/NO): NO